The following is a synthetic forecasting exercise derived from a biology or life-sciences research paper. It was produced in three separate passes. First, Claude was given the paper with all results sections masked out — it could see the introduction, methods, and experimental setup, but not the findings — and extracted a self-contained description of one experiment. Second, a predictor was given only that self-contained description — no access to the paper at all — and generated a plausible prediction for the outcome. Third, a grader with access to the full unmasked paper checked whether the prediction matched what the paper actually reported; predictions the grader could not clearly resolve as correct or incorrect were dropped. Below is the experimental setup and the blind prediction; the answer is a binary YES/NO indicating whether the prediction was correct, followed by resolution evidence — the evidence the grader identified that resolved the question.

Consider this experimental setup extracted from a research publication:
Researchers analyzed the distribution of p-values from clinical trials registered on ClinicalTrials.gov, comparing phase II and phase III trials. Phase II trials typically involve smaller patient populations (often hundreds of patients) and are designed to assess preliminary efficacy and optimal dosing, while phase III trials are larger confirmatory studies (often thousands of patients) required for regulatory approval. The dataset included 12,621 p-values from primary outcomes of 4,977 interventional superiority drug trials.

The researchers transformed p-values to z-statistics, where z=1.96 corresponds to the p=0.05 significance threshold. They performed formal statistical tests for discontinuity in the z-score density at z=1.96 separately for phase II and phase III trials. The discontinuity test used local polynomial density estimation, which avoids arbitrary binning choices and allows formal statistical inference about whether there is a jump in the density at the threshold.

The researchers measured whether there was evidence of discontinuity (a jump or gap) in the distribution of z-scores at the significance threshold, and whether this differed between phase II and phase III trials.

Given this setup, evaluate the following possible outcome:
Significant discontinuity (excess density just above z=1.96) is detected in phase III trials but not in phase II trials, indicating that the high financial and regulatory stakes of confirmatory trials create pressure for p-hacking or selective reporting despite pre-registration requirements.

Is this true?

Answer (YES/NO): NO